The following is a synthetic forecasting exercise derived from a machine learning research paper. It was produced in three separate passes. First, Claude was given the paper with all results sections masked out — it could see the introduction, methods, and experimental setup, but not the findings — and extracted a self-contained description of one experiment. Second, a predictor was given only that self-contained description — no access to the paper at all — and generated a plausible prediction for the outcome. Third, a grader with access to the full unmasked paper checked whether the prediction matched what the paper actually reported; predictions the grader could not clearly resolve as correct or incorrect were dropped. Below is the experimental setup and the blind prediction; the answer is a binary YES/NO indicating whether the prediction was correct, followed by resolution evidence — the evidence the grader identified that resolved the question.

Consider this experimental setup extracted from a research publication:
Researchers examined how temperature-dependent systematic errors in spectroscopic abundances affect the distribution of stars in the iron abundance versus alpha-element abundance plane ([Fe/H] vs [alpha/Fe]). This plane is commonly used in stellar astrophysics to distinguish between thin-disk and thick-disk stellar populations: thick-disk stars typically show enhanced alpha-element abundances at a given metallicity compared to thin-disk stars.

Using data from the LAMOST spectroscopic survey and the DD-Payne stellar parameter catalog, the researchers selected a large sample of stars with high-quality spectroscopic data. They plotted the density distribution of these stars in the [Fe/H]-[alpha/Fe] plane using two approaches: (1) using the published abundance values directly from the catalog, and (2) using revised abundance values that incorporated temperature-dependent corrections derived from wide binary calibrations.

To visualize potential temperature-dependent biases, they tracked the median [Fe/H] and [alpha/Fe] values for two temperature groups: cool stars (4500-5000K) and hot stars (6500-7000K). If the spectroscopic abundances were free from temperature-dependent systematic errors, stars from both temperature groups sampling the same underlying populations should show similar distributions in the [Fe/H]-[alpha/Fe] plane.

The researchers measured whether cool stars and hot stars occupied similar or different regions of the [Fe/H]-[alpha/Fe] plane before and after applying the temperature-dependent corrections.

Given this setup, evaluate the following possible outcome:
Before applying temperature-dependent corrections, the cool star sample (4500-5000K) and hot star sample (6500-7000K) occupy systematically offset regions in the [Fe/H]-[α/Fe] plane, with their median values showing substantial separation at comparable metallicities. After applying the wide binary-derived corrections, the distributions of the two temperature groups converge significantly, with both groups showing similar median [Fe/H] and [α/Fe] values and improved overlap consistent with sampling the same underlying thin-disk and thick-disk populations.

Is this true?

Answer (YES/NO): YES